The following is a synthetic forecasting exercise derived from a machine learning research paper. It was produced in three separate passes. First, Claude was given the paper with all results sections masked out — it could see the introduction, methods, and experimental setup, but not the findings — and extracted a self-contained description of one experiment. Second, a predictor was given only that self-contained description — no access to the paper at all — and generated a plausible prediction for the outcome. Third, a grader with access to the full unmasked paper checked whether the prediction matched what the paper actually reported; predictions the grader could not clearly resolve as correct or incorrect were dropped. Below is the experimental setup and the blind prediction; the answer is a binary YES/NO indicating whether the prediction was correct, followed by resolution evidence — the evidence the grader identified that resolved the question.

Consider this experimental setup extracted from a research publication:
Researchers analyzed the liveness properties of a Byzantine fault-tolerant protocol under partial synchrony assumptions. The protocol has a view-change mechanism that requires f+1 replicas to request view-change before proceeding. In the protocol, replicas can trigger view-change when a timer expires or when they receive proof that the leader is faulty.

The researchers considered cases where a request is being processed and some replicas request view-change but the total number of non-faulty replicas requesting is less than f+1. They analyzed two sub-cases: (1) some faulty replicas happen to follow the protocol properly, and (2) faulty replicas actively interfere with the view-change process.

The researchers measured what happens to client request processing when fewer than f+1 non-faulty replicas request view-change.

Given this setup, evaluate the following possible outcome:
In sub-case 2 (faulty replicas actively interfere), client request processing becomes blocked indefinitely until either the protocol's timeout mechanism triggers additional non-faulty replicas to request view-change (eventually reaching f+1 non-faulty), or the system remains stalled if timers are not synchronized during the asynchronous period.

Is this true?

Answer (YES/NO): NO